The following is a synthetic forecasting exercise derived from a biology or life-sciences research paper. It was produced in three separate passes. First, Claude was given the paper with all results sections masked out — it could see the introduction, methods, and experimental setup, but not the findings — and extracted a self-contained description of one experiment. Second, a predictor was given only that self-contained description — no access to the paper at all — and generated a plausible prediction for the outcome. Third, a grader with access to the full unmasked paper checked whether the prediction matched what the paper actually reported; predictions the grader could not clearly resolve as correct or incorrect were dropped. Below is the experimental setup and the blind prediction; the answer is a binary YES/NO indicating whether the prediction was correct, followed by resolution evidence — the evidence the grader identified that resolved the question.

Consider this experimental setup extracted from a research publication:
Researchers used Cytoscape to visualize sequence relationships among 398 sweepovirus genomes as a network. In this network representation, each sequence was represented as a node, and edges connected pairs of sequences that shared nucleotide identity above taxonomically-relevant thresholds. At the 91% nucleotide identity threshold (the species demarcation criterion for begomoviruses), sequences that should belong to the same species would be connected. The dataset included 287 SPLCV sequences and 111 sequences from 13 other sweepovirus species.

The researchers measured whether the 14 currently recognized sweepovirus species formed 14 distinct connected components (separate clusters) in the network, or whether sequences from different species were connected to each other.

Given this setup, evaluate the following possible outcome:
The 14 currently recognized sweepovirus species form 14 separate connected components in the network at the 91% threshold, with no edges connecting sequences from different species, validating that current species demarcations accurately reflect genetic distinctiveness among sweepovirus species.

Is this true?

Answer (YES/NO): NO